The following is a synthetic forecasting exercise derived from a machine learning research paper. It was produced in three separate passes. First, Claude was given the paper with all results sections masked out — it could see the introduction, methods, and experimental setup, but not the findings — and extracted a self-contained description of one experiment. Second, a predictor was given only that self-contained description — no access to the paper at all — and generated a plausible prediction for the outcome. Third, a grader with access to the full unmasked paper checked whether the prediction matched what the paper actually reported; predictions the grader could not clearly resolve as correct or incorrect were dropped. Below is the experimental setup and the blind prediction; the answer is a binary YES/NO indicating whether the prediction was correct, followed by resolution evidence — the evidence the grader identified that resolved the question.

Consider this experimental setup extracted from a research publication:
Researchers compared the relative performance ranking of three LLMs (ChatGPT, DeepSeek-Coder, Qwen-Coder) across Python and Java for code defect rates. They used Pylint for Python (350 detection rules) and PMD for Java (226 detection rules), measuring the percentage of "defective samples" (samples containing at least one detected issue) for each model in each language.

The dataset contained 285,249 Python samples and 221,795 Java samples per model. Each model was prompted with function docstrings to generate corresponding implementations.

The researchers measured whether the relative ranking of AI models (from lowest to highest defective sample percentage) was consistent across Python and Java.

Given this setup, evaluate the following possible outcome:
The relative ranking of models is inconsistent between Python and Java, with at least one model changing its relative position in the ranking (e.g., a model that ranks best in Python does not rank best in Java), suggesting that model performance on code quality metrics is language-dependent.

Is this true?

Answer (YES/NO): YES